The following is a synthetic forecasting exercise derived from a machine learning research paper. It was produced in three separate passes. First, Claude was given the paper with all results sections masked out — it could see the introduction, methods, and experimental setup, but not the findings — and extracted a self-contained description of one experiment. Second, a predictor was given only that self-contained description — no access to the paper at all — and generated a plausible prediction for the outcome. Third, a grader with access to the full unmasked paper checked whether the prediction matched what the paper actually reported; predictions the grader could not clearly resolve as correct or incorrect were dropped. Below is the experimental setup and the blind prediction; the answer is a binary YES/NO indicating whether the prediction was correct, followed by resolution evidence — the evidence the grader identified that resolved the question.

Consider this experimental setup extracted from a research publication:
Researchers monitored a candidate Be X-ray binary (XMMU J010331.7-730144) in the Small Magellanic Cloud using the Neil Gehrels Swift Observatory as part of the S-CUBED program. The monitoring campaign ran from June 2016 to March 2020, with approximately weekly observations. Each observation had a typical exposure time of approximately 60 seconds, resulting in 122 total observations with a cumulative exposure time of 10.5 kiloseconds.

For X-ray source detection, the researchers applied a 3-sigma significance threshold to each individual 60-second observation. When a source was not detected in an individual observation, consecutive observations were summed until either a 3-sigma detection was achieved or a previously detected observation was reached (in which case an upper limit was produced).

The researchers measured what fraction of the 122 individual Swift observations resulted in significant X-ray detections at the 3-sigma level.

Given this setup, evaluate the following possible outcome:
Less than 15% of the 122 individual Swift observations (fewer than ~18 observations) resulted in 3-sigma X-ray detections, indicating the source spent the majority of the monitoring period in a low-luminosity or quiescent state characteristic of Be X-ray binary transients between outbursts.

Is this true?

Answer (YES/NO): YES